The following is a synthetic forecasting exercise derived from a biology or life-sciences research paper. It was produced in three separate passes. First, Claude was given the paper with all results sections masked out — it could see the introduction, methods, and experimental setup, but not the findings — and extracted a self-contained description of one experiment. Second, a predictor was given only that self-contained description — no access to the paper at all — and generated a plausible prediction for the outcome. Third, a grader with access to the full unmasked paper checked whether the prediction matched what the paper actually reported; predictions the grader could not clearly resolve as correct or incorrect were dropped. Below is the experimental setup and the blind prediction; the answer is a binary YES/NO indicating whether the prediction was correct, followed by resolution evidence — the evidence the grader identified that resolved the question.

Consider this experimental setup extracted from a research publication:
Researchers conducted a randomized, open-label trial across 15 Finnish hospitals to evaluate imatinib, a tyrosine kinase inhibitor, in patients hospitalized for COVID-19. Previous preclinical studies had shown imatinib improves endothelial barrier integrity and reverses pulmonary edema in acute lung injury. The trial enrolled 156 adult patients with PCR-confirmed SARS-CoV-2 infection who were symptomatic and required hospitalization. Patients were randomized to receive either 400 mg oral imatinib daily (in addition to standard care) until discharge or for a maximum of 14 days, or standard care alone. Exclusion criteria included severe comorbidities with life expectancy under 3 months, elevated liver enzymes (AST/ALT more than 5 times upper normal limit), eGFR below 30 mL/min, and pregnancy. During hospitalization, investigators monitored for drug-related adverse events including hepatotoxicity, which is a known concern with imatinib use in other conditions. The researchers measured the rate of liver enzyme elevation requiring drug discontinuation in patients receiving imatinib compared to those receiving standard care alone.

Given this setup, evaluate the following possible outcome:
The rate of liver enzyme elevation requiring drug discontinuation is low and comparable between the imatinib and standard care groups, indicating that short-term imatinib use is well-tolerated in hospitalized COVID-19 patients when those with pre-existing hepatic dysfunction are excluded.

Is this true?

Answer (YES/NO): NO